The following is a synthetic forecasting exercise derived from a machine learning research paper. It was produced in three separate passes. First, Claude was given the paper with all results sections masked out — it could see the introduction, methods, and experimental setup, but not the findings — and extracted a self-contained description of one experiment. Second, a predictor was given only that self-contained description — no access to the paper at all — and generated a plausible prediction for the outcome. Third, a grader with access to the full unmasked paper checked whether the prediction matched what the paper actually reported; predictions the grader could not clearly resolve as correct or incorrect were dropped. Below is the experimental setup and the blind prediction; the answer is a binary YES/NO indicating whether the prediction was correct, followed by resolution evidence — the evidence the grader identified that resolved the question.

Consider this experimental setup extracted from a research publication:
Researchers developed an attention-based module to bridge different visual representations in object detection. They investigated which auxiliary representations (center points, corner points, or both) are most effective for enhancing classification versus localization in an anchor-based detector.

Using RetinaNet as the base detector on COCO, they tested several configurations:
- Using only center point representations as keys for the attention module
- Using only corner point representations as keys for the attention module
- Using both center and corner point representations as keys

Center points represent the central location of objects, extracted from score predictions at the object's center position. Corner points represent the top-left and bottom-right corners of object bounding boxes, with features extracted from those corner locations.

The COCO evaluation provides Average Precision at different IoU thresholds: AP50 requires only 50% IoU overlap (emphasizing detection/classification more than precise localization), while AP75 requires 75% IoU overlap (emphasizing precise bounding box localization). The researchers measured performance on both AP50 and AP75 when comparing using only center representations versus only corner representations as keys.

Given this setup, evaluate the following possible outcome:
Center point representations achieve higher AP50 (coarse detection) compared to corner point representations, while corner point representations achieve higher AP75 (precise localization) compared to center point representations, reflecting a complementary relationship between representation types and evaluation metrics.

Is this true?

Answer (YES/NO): NO